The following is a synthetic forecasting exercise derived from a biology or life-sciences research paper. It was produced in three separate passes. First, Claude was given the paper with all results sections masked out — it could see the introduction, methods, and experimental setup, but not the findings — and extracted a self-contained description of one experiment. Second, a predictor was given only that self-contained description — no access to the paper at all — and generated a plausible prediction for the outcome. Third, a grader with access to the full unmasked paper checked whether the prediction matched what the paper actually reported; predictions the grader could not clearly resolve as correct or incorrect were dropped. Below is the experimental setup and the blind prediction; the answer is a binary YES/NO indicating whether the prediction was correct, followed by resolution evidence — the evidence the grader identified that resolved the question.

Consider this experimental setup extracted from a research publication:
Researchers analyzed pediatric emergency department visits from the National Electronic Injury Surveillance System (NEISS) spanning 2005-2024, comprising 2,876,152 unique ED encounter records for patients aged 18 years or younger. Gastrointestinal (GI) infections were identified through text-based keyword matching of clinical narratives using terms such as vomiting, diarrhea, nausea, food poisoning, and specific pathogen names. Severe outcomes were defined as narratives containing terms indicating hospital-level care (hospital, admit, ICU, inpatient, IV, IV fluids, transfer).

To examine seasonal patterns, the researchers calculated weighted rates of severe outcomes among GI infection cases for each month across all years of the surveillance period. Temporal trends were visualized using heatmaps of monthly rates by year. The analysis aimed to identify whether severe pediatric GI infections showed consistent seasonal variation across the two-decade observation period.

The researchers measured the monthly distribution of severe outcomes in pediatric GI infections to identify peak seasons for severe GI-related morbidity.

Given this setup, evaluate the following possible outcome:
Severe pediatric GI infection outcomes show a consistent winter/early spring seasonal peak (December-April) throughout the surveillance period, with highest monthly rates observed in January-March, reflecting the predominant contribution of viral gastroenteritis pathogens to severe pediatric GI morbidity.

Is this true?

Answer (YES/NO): NO